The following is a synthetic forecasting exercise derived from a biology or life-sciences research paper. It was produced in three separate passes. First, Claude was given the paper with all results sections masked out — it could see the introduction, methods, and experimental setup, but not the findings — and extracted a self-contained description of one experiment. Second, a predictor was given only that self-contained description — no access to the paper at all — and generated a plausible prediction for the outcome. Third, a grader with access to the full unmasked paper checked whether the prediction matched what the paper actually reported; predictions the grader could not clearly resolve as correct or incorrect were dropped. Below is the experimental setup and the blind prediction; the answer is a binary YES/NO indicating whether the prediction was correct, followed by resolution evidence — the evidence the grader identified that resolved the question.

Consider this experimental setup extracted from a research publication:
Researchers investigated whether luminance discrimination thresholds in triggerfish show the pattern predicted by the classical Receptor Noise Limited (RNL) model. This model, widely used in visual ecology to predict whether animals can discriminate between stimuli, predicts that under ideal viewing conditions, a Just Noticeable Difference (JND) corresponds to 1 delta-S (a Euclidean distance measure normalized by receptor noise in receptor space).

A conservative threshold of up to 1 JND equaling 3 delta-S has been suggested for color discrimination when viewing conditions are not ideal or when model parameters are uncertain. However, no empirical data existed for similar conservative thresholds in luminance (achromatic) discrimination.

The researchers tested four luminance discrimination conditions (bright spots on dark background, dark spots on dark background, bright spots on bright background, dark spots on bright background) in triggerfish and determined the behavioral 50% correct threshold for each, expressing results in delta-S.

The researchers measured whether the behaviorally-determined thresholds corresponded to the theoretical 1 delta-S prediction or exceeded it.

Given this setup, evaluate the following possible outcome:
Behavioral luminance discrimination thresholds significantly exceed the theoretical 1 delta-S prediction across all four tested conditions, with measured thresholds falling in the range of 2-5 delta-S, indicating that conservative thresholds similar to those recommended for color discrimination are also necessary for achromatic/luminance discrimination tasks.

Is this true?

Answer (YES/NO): YES